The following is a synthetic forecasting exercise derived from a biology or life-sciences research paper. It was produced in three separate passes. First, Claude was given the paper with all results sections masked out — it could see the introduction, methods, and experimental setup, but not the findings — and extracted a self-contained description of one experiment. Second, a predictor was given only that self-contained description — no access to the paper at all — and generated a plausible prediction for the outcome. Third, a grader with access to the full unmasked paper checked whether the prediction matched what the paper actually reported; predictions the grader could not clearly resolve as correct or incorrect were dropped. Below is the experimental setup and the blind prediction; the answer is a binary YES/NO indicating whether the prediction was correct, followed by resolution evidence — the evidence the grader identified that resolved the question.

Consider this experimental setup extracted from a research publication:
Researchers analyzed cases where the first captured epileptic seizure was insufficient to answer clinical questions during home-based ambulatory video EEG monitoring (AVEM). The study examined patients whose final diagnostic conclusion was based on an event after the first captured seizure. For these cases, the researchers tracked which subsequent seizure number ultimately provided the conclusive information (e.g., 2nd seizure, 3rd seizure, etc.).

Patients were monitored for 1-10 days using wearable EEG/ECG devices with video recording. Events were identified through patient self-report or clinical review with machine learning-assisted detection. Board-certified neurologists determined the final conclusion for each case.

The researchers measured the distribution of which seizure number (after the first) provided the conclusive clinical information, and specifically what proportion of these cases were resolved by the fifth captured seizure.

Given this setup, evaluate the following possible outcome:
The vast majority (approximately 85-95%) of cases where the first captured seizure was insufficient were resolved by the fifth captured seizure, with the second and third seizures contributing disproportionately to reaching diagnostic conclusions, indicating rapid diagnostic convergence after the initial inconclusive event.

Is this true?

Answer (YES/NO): NO